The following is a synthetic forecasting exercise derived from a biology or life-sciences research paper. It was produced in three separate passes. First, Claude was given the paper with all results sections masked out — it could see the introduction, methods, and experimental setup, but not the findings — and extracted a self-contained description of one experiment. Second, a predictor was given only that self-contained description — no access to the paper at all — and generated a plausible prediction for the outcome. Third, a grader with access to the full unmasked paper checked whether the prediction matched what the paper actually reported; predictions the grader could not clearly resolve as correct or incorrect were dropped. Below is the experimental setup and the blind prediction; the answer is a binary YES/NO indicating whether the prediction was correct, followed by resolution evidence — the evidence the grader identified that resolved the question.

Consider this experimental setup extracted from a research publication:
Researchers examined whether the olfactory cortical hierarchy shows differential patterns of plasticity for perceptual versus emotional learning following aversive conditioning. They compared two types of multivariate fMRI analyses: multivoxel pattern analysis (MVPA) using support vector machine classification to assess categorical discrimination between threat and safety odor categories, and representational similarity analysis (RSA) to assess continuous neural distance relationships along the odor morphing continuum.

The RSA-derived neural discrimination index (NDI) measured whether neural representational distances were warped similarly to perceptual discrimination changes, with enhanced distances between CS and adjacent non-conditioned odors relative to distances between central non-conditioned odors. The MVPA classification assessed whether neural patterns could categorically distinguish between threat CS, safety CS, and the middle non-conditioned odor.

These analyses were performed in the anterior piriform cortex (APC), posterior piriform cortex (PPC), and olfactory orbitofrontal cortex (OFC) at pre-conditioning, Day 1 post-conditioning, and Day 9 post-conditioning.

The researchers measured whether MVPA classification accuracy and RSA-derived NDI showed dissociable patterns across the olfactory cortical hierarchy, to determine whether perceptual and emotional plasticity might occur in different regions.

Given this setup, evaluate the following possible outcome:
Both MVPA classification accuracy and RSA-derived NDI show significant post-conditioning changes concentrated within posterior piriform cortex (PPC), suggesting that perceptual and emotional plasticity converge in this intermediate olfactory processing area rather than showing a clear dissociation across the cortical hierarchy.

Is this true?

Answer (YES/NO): NO